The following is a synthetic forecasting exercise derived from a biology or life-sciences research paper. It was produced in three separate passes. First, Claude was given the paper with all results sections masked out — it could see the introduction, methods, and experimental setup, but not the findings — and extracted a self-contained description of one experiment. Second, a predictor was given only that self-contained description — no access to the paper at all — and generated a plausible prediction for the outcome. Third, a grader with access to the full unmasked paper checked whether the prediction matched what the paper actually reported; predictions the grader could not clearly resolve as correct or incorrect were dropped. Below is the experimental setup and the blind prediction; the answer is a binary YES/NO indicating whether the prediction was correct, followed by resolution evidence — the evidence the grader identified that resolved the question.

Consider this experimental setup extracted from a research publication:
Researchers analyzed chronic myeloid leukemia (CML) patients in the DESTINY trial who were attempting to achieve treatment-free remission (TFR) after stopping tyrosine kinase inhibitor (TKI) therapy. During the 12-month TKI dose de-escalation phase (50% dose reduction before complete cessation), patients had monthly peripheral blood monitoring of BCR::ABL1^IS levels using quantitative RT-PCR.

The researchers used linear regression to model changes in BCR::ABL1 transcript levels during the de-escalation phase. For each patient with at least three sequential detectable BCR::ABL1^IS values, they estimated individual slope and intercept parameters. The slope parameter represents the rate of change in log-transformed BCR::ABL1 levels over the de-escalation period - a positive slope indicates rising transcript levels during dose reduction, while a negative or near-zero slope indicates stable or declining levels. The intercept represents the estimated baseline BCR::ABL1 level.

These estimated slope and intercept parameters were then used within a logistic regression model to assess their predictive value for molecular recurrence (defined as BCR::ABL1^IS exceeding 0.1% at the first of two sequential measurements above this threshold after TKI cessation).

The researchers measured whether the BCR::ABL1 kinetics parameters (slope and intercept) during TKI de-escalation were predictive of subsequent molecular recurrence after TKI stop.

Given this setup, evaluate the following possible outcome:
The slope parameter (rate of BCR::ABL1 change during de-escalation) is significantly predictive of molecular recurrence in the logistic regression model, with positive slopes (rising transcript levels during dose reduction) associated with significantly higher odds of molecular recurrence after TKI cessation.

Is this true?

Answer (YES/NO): YES